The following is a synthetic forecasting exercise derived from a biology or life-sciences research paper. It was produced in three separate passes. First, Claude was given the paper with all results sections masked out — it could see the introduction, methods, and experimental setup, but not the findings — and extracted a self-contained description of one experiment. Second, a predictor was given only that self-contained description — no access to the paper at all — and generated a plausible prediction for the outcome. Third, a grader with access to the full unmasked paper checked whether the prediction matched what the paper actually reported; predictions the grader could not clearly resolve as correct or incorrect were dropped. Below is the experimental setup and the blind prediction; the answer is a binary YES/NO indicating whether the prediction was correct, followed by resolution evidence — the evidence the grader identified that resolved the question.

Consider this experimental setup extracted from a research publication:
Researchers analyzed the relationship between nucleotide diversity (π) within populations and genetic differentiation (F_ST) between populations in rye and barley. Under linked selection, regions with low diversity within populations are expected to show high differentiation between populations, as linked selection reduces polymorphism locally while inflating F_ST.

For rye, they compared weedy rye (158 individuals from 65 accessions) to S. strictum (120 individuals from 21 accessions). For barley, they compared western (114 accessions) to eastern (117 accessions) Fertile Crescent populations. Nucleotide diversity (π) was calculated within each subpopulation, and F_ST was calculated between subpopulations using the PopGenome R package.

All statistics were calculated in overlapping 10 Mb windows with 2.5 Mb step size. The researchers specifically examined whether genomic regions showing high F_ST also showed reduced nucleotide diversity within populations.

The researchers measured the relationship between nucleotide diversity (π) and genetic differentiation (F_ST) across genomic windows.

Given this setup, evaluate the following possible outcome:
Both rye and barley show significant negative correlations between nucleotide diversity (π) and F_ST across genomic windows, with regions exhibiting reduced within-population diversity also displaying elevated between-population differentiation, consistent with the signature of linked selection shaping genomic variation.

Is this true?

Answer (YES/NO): YES